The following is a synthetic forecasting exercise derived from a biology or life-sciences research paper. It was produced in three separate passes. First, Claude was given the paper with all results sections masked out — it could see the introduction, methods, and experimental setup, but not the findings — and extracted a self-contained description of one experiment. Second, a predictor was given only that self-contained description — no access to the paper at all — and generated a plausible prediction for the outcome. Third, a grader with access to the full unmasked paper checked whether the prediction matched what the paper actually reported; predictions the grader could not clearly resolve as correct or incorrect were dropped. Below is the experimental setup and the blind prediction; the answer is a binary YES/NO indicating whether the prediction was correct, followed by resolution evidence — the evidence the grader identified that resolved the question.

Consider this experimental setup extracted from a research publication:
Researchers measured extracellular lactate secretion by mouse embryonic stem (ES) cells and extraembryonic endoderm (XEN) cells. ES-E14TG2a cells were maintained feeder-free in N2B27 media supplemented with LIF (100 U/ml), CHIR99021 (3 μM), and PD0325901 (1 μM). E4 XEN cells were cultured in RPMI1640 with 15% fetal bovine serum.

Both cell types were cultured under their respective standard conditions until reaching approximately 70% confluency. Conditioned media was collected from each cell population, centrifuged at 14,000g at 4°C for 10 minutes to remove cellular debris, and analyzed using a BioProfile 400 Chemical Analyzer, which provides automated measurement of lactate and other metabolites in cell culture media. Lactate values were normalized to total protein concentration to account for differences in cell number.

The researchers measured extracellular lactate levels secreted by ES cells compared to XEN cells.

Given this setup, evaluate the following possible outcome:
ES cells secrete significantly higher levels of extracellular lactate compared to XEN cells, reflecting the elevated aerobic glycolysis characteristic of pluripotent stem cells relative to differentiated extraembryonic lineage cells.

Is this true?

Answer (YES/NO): NO